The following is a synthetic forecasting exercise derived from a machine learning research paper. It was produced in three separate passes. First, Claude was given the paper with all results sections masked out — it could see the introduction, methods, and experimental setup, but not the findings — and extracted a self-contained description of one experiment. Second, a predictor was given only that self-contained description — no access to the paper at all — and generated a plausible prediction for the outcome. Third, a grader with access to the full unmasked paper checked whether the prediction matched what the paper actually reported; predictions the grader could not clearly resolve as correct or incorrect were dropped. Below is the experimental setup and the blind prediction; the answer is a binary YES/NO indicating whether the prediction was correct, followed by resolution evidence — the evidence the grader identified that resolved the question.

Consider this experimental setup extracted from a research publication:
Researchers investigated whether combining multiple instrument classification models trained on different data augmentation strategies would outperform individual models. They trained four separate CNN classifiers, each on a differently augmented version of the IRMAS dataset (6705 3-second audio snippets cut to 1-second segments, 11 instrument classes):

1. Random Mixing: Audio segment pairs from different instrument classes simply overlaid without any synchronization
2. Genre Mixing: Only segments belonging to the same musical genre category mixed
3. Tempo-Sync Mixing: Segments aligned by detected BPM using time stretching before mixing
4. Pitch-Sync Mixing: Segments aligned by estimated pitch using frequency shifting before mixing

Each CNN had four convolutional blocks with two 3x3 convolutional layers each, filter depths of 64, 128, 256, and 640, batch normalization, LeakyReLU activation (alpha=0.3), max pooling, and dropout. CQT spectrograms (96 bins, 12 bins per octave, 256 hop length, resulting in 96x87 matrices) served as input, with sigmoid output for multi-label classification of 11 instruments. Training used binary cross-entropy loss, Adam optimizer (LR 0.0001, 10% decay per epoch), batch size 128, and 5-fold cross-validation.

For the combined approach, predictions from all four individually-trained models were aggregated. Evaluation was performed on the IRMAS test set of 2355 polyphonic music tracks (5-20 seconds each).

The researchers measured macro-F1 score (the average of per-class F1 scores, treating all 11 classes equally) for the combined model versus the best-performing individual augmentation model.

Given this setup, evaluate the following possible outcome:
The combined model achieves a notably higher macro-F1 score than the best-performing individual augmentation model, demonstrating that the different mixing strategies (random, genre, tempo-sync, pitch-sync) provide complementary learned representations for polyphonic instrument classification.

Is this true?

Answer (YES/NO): YES